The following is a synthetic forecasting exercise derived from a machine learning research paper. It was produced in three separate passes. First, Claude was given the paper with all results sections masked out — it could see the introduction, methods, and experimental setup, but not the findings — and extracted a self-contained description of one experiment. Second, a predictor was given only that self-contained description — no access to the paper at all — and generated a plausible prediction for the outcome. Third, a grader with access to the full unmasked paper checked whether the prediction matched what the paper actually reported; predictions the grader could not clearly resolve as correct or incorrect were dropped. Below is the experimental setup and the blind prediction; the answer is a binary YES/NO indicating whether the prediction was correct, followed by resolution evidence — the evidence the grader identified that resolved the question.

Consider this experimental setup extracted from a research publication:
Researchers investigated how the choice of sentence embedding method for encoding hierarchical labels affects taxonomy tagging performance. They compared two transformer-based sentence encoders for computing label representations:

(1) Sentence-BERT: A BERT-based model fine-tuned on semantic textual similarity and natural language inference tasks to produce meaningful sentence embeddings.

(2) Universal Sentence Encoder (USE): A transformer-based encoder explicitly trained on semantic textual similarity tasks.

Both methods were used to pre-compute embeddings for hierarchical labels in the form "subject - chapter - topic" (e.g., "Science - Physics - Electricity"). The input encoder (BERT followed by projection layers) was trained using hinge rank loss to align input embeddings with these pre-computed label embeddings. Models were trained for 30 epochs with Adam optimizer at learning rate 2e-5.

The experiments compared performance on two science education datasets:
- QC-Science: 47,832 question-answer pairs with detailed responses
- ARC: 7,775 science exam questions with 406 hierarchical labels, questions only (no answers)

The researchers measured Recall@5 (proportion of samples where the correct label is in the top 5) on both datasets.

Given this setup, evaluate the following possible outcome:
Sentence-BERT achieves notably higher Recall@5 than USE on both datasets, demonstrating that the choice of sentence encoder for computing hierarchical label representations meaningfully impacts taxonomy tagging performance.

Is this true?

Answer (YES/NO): NO